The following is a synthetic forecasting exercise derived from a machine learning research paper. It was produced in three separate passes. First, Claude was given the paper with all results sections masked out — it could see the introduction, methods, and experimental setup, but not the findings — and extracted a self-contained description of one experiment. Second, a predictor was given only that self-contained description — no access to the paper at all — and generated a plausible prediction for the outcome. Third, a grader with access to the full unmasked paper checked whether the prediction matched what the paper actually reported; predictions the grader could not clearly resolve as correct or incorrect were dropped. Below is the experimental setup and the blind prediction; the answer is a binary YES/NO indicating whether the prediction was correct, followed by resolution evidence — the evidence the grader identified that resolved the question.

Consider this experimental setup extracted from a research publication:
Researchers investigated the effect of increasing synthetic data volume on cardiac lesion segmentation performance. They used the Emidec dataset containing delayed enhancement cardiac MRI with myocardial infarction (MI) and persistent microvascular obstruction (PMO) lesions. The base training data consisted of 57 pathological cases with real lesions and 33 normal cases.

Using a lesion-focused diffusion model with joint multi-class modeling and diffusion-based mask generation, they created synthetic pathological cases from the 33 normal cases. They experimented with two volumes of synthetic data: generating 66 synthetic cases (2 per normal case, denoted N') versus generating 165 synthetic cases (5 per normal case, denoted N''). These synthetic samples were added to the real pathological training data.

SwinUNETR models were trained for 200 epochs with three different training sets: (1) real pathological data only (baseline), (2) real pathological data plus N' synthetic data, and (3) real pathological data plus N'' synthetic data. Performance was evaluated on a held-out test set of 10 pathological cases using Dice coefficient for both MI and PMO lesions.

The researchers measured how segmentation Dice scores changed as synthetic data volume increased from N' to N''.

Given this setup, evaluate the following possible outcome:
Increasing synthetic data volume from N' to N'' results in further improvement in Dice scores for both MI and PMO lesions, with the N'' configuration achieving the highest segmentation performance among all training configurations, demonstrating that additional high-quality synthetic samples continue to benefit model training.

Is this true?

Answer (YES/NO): YES